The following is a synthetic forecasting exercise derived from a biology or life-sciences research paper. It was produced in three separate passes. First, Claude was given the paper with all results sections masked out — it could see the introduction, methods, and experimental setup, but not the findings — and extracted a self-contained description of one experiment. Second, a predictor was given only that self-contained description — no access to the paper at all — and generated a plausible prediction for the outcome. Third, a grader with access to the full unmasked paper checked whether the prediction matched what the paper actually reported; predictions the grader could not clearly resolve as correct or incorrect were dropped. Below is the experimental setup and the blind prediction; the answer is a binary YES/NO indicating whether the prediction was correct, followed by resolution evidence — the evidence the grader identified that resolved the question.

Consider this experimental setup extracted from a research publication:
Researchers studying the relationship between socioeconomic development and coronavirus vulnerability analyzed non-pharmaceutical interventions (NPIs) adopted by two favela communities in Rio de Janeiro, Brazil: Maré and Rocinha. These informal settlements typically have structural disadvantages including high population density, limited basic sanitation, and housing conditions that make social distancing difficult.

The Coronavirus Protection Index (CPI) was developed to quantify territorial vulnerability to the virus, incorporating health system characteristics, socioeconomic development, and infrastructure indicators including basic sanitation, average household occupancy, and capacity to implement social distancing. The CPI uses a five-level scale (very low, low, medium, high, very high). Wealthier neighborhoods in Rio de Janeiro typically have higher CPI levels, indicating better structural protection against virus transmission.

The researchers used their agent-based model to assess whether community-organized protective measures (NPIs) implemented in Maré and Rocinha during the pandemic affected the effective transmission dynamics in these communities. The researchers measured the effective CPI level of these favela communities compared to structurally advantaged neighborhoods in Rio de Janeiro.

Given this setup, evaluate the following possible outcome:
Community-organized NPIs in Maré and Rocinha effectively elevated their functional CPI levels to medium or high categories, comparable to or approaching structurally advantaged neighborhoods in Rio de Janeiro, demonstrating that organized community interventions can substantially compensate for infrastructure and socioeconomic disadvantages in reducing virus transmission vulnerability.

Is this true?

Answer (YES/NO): YES